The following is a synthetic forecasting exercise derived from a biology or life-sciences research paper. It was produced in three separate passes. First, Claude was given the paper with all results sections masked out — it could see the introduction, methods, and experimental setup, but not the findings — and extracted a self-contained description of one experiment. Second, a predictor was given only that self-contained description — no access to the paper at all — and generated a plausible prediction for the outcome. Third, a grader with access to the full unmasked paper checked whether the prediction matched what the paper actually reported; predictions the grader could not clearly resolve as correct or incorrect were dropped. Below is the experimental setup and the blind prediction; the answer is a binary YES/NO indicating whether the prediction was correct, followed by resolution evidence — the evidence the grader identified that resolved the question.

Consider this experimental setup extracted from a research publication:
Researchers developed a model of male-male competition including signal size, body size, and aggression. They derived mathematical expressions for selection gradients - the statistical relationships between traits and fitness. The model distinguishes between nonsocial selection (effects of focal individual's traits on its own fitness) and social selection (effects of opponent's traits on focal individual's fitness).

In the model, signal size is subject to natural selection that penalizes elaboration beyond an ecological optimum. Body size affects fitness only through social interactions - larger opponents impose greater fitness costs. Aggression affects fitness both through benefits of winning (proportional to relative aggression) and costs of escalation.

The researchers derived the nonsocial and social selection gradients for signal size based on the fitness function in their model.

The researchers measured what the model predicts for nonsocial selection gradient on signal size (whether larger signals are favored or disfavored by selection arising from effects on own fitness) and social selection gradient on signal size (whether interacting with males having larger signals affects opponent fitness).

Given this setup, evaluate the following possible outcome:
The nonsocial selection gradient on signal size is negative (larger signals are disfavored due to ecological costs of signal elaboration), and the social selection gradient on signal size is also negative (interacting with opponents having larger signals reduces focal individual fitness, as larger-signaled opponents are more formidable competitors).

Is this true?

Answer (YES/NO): NO